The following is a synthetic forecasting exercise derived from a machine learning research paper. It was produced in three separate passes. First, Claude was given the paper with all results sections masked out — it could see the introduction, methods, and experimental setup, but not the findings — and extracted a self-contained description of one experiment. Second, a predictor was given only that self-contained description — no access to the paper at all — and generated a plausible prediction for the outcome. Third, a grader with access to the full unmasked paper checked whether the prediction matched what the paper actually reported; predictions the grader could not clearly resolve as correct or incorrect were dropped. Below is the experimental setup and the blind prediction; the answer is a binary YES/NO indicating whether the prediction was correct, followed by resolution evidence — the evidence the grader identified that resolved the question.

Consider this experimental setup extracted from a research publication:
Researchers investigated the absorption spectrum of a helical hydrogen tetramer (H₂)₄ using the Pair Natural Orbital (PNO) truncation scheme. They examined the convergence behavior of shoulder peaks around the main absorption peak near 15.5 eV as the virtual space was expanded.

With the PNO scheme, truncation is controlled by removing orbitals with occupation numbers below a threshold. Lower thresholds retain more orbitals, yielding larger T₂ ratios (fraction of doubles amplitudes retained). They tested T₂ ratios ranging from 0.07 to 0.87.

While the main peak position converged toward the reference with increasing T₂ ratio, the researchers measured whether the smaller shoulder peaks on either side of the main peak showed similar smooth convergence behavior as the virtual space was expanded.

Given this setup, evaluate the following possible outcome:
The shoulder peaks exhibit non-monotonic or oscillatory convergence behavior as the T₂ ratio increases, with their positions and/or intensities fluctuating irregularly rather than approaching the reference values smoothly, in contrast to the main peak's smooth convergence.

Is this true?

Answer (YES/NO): YES